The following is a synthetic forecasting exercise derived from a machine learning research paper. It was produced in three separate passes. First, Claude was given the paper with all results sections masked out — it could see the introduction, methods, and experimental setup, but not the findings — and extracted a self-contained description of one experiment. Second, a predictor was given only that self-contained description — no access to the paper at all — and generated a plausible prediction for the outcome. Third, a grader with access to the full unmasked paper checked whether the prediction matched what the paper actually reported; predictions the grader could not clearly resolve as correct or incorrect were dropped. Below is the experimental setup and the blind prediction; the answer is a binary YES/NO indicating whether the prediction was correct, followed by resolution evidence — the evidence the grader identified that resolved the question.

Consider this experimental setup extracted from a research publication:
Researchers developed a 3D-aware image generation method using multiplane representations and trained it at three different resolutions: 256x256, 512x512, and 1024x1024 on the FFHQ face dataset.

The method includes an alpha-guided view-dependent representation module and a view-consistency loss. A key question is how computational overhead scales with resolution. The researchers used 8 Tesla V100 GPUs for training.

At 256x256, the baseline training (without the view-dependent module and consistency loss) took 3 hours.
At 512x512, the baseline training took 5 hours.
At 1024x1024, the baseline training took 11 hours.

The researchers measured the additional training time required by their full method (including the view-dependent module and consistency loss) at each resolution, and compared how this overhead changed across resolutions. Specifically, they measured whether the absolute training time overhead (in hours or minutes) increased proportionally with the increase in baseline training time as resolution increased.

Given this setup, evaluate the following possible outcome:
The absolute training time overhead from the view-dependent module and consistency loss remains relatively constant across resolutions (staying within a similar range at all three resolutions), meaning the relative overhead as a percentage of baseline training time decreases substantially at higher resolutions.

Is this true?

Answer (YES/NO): NO